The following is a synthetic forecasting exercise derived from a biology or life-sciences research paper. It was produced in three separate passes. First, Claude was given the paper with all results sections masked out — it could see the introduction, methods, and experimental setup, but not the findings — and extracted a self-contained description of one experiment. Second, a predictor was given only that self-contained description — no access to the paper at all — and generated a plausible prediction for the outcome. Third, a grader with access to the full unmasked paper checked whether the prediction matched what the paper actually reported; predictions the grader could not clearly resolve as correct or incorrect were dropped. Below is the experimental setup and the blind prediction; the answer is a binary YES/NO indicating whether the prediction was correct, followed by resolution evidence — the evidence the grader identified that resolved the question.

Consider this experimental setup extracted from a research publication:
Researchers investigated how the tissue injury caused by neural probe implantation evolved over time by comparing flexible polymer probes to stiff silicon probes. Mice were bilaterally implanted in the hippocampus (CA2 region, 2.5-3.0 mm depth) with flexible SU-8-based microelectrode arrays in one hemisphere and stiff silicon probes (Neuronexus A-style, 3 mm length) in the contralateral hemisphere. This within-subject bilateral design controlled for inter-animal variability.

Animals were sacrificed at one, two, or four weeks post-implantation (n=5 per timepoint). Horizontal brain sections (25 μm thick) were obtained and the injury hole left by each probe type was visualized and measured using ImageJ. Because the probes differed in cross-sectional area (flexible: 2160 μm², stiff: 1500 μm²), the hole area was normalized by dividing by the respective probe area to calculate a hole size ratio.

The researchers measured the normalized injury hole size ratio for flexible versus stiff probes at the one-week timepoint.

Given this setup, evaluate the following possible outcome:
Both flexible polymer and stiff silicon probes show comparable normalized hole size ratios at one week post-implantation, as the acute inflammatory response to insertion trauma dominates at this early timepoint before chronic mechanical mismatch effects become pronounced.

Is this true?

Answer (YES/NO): NO